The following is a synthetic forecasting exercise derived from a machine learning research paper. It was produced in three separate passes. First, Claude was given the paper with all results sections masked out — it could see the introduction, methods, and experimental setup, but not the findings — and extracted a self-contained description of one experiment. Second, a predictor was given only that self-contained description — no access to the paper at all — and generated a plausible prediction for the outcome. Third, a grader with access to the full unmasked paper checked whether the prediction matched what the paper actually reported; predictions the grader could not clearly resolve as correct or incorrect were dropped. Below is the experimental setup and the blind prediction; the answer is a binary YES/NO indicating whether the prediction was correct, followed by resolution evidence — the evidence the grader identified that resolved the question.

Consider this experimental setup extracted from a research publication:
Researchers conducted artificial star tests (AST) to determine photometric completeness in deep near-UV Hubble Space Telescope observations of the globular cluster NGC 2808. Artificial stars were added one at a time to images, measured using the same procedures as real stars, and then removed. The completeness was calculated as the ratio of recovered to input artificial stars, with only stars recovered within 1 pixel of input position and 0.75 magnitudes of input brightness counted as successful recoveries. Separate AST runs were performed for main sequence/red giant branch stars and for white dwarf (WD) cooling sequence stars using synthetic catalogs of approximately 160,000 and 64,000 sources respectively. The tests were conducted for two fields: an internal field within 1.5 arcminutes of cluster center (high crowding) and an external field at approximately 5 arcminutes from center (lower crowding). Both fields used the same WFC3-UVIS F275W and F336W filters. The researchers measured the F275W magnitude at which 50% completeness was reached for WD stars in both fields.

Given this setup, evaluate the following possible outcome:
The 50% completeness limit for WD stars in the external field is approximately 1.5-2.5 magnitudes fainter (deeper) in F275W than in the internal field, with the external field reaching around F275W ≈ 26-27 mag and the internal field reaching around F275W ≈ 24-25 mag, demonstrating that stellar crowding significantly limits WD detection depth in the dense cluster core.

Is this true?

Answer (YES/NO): NO